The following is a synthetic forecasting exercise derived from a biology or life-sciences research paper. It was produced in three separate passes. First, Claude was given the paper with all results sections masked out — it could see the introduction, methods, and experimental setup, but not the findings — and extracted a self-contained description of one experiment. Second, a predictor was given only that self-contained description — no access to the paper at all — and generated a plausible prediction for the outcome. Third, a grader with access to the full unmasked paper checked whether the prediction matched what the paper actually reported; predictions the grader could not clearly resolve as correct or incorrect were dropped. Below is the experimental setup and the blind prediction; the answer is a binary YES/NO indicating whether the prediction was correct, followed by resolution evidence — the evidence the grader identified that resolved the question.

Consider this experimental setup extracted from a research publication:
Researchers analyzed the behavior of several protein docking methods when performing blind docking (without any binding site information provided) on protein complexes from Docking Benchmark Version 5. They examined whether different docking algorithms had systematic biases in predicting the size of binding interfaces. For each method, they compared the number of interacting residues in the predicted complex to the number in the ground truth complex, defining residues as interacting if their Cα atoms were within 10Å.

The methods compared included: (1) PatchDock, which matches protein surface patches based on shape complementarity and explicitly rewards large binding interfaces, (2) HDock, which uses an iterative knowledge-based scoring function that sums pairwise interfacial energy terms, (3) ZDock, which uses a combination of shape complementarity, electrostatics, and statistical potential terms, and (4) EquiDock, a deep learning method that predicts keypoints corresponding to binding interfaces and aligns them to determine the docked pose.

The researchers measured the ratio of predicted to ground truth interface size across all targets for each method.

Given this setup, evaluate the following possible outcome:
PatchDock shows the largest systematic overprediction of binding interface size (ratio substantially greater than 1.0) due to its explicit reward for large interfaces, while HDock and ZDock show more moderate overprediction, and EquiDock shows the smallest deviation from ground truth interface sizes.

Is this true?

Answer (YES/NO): NO